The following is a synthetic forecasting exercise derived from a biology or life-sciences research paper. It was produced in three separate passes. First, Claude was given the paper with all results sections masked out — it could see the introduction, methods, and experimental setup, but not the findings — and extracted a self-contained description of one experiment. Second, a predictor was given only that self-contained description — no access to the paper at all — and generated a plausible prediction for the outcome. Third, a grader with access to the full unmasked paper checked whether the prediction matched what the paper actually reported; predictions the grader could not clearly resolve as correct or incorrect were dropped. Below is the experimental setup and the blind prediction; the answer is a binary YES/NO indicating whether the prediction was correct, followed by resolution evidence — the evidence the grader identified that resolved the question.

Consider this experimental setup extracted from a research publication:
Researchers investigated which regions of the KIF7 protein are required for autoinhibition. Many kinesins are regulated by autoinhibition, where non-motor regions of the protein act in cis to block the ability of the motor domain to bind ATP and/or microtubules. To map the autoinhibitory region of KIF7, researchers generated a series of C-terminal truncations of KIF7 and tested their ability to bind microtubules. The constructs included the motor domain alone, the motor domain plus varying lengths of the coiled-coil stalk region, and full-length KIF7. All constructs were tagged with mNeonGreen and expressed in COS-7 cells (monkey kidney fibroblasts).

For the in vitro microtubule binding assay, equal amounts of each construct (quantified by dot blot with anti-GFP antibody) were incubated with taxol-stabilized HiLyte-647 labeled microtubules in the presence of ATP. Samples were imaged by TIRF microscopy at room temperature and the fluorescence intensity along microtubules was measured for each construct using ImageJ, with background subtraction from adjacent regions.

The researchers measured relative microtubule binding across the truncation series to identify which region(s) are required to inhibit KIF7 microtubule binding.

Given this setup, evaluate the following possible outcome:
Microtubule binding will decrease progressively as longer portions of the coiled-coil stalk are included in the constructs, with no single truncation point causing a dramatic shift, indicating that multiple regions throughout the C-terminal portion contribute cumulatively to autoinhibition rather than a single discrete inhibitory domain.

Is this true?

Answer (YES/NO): NO